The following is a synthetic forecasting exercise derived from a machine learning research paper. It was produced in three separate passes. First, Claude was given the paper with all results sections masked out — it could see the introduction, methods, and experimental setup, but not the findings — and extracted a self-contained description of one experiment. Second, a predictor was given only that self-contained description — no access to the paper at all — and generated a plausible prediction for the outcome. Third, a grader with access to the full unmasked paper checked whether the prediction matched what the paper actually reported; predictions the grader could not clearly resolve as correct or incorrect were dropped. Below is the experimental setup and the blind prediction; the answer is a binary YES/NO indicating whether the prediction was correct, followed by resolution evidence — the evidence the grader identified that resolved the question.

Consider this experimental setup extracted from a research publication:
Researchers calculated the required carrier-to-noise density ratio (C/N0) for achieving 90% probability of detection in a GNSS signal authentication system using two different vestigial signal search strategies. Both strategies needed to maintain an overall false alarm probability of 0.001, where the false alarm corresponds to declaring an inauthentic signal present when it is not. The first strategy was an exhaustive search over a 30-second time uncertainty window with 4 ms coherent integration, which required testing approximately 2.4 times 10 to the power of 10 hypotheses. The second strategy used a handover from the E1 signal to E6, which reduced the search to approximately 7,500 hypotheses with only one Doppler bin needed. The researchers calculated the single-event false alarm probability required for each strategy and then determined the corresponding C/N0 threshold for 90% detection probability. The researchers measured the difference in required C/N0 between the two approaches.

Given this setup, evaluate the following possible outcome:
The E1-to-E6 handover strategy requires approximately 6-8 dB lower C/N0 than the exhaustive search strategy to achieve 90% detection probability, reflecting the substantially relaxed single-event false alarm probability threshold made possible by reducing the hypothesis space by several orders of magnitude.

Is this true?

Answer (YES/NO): NO